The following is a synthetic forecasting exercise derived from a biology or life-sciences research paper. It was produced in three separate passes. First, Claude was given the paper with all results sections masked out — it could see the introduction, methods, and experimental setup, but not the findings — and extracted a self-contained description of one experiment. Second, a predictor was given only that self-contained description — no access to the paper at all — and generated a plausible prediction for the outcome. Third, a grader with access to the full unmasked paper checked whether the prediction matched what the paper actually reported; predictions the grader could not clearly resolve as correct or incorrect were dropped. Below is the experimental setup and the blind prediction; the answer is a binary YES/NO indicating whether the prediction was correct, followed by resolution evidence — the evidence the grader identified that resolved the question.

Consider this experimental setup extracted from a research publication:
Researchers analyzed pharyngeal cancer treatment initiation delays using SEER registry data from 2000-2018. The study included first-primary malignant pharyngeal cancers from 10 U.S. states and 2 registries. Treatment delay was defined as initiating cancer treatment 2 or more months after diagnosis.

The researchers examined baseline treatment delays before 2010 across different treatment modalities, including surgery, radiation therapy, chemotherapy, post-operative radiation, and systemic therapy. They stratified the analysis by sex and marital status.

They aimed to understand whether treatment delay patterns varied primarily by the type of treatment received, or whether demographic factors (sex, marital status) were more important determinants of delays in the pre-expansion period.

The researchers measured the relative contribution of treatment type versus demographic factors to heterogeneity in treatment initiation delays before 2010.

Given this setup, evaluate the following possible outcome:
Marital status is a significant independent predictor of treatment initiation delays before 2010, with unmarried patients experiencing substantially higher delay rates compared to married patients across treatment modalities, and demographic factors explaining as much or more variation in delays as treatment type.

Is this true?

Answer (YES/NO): NO